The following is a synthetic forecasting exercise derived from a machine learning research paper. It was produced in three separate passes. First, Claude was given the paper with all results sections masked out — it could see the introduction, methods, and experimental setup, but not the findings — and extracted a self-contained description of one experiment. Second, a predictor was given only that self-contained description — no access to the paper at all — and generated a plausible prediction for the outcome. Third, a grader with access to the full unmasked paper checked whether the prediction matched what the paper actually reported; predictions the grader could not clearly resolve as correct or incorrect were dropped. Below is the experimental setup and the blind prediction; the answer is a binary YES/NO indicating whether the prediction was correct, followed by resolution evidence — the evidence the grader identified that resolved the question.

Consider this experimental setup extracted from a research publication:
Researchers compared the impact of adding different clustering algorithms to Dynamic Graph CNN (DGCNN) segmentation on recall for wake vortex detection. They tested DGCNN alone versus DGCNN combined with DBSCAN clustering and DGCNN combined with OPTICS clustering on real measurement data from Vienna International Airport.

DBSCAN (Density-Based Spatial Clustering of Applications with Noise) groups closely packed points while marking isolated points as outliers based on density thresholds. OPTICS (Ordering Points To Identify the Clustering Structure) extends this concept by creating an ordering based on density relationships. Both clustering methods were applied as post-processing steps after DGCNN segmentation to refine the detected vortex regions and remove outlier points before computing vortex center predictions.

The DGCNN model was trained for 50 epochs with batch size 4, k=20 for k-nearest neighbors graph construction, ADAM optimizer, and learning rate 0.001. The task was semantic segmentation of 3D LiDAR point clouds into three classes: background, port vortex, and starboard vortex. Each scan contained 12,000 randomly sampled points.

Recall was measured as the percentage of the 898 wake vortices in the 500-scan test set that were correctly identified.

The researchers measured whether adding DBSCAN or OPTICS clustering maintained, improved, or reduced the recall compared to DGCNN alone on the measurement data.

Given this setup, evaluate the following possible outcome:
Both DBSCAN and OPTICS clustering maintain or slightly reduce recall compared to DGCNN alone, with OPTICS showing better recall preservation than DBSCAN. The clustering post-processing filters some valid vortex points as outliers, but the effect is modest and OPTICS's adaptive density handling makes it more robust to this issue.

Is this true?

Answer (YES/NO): NO